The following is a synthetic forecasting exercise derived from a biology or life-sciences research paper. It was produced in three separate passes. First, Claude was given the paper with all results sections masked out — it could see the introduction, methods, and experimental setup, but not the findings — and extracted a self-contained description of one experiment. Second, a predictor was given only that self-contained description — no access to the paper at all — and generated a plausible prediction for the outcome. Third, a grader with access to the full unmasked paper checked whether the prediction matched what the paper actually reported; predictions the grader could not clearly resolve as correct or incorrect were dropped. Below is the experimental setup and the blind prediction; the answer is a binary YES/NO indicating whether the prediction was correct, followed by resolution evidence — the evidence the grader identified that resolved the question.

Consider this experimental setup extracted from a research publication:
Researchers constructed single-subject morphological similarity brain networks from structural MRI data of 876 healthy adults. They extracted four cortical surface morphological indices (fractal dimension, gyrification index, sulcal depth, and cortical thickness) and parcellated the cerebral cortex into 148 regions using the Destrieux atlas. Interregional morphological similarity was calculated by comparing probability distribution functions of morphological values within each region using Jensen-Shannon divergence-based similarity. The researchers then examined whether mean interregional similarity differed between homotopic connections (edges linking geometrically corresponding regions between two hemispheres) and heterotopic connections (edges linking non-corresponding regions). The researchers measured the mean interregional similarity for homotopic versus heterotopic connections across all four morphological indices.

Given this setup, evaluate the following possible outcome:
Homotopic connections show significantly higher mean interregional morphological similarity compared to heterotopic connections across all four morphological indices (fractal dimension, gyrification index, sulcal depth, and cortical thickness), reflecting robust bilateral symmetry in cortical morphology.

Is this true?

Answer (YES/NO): YES